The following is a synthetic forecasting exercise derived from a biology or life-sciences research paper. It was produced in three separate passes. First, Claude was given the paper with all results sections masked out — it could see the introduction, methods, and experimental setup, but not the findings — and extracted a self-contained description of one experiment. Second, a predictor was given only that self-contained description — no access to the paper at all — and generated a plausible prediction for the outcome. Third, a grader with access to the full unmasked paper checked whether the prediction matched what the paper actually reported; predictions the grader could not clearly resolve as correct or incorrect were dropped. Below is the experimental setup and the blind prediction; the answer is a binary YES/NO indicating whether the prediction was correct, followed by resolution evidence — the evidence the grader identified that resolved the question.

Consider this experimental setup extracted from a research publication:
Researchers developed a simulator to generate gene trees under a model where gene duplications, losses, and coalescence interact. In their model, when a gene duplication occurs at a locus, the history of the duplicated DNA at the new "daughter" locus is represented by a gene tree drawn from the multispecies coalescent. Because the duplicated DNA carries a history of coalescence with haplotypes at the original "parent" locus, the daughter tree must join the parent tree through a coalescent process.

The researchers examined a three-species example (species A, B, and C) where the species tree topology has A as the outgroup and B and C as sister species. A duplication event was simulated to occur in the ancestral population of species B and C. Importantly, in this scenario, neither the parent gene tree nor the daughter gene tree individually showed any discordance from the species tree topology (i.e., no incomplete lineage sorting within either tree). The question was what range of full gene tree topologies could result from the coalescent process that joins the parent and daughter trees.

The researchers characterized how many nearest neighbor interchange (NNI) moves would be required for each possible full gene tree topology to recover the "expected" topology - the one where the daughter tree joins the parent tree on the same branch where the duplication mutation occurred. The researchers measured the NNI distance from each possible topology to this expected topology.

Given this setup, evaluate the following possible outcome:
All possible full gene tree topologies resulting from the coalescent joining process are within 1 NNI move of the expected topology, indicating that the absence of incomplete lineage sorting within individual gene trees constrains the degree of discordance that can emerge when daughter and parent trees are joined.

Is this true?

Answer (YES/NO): NO